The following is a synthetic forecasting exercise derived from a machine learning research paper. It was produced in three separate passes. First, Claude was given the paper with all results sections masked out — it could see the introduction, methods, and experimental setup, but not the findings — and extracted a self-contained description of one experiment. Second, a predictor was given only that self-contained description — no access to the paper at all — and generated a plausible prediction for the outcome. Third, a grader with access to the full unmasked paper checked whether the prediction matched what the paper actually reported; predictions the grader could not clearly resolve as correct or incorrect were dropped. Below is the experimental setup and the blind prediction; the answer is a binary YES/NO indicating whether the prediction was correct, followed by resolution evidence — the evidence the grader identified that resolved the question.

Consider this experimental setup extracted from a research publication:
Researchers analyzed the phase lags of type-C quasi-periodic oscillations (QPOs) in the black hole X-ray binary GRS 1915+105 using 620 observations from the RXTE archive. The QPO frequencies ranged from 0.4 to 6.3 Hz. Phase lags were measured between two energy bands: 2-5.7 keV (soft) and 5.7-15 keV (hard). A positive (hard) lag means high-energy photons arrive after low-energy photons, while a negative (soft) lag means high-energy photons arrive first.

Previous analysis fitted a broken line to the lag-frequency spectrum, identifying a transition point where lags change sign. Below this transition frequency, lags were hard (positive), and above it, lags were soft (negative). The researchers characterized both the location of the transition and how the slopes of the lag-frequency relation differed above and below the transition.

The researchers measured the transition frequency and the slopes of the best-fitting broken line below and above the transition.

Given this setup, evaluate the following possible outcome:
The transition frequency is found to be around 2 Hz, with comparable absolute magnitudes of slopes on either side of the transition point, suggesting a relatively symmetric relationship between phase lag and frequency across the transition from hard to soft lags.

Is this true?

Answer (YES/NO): NO